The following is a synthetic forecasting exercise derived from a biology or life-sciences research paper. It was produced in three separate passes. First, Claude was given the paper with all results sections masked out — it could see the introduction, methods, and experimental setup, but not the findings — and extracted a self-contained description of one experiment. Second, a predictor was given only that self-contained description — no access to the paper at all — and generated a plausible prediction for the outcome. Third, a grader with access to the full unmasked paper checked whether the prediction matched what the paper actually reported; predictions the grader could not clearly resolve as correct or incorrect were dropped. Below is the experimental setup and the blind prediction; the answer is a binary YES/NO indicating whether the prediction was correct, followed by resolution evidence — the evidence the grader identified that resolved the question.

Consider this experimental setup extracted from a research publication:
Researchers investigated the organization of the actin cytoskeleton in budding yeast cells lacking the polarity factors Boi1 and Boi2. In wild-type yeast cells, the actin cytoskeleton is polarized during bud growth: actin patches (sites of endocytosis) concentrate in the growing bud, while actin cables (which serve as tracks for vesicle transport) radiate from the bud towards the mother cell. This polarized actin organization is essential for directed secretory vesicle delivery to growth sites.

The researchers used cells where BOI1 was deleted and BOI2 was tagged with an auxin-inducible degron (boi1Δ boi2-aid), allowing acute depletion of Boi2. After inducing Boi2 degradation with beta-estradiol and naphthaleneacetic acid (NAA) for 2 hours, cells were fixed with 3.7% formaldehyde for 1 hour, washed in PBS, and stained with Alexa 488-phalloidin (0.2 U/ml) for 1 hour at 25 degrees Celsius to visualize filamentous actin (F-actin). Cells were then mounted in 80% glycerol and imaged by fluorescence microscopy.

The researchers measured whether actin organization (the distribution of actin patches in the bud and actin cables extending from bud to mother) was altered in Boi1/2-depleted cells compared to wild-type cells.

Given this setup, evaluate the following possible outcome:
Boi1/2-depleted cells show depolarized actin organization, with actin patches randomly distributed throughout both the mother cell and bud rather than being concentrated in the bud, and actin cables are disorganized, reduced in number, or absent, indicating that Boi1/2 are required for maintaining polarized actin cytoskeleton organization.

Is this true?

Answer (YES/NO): NO